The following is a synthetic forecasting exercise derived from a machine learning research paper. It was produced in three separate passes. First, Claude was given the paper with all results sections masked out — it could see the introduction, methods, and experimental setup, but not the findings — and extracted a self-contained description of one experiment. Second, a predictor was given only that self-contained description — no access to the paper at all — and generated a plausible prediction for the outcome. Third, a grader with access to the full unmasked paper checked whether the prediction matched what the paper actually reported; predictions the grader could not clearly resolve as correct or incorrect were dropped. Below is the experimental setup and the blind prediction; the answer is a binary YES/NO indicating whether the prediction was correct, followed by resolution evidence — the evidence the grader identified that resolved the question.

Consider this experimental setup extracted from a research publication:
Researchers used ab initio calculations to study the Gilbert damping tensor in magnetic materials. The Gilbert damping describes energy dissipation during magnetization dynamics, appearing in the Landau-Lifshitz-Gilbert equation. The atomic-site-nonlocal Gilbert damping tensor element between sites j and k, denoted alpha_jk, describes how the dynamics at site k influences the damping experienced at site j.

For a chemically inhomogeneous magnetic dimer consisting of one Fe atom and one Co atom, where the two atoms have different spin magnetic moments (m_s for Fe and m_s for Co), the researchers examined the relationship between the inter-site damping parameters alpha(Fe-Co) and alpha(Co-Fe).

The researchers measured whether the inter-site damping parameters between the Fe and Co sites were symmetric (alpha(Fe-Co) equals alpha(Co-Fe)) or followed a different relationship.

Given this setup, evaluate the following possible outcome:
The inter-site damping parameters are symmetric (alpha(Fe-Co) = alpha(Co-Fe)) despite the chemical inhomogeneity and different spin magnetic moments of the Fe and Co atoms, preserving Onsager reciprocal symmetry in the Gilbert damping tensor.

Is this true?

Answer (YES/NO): NO